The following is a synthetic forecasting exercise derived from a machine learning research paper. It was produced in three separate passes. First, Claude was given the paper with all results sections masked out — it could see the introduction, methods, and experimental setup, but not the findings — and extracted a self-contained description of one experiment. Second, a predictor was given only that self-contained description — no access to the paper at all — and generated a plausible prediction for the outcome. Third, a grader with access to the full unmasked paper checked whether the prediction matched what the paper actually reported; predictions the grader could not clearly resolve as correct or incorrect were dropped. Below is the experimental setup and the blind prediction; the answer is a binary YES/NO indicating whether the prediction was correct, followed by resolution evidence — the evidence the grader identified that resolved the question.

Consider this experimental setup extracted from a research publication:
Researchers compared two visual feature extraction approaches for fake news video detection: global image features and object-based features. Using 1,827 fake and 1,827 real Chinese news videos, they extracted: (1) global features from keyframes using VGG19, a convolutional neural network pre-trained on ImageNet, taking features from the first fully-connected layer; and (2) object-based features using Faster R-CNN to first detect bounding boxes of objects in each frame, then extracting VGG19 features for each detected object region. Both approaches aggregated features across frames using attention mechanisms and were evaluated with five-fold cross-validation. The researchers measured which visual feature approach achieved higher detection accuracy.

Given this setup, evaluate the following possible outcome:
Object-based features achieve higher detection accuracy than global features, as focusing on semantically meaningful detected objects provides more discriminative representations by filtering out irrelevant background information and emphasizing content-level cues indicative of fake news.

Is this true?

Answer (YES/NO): YES